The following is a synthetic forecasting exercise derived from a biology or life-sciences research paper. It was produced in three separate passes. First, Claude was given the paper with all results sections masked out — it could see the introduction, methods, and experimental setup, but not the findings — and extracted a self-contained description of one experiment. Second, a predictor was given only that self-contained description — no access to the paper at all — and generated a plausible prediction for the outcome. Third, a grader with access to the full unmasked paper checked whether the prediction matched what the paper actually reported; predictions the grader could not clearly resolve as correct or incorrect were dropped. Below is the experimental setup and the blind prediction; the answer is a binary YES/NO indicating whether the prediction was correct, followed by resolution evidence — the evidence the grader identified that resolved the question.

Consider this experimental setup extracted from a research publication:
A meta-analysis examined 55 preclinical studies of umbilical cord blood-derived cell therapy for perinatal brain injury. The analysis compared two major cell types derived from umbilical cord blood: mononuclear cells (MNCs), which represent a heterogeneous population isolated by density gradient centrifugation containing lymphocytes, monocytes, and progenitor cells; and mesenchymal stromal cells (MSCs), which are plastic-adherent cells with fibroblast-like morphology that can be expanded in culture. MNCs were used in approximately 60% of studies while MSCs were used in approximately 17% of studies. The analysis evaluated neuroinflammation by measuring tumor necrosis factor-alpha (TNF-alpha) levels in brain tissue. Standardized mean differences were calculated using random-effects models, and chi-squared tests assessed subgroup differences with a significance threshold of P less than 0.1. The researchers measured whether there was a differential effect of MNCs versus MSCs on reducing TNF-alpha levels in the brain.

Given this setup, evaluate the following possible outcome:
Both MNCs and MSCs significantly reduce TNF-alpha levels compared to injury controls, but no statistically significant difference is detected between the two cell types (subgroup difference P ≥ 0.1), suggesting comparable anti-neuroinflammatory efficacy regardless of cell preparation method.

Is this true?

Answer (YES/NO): NO